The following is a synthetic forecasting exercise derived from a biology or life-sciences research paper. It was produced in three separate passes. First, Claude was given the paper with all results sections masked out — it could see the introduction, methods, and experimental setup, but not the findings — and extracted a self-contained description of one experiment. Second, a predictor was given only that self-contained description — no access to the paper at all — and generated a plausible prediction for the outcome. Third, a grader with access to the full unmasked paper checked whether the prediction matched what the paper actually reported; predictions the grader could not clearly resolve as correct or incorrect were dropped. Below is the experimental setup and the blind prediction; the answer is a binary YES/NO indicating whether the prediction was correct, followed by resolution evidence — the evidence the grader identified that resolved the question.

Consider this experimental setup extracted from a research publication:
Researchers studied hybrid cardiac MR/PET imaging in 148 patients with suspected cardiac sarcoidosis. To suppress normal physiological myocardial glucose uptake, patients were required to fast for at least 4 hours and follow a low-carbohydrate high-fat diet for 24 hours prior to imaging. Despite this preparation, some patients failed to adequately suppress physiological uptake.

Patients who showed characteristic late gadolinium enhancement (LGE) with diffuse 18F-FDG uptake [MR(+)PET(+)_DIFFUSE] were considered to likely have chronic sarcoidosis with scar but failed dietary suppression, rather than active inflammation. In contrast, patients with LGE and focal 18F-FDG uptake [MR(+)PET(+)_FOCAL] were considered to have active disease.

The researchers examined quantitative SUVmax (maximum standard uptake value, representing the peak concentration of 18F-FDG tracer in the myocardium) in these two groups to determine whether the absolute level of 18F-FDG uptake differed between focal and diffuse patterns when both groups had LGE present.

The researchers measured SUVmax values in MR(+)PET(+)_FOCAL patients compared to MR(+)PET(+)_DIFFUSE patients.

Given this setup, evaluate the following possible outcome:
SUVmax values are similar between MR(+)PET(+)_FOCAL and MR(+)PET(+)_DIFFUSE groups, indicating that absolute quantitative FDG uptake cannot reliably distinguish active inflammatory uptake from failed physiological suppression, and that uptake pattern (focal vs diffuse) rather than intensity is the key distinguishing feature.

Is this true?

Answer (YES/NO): NO